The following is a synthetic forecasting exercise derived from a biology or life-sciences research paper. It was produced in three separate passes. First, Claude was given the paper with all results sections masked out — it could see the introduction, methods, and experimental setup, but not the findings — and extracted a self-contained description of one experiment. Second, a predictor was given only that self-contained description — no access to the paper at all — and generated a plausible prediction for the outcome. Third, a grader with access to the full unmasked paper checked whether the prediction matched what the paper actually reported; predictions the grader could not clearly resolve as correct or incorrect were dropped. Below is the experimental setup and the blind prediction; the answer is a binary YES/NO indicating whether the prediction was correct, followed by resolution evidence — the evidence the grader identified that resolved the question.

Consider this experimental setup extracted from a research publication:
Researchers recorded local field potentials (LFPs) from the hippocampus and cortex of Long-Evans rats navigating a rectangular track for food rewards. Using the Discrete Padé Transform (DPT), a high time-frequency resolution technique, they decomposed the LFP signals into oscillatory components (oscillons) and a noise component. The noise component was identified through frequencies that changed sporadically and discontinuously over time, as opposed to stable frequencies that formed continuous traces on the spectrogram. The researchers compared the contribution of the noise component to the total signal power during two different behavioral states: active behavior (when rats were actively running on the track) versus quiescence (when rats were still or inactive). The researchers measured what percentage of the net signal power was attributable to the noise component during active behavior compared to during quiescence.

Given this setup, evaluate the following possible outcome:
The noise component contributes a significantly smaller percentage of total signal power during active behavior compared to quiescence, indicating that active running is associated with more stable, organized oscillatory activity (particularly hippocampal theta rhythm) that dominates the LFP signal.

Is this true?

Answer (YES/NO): YES